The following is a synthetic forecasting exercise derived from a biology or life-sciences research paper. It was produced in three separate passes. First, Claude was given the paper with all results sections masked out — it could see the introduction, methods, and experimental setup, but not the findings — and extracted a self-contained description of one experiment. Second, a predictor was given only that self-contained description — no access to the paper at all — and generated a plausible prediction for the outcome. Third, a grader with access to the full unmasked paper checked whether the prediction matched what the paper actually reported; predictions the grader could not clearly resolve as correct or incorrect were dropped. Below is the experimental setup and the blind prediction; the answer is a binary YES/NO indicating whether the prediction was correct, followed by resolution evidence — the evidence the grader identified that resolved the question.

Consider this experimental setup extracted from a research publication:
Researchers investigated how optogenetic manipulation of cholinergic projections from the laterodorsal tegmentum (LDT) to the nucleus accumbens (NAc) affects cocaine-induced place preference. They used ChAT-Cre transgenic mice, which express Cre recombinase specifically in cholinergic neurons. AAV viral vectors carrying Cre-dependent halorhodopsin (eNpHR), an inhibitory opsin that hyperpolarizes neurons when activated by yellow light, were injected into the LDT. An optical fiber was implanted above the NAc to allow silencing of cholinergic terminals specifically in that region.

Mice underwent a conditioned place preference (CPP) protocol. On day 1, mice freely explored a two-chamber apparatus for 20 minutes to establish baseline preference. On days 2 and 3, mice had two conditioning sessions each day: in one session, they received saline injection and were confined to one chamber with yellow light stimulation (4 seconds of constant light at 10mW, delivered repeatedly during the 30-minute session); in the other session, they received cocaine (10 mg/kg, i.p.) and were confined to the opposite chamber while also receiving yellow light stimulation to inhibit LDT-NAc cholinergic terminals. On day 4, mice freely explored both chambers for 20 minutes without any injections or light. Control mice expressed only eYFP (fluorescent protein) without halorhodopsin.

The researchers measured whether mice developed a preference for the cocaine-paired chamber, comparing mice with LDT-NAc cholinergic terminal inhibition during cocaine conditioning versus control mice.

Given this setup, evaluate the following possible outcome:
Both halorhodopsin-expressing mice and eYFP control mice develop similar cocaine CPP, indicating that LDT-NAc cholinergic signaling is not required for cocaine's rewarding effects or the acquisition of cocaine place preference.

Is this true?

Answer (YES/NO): NO